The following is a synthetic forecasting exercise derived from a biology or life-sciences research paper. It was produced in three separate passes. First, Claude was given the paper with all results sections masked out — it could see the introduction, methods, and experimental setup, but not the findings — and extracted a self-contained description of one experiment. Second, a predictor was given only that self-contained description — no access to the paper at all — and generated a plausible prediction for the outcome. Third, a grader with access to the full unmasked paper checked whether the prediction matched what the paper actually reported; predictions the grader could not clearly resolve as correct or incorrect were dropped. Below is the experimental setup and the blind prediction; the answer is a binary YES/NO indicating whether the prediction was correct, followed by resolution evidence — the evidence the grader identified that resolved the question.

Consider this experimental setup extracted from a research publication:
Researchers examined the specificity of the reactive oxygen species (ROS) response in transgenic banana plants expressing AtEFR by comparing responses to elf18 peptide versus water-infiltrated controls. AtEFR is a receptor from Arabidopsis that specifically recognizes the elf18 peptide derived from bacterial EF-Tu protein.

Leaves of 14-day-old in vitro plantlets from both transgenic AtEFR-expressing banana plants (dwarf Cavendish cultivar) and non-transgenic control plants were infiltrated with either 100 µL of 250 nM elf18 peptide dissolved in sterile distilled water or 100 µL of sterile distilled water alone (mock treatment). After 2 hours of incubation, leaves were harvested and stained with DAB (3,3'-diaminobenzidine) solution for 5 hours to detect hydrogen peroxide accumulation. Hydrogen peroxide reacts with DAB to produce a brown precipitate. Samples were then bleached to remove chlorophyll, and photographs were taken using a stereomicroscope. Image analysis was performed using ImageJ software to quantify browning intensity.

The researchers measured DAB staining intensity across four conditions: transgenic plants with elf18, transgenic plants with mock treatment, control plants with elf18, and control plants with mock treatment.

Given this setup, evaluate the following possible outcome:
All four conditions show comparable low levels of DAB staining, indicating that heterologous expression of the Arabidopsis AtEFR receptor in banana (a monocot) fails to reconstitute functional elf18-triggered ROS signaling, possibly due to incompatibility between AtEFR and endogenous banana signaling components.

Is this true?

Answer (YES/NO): NO